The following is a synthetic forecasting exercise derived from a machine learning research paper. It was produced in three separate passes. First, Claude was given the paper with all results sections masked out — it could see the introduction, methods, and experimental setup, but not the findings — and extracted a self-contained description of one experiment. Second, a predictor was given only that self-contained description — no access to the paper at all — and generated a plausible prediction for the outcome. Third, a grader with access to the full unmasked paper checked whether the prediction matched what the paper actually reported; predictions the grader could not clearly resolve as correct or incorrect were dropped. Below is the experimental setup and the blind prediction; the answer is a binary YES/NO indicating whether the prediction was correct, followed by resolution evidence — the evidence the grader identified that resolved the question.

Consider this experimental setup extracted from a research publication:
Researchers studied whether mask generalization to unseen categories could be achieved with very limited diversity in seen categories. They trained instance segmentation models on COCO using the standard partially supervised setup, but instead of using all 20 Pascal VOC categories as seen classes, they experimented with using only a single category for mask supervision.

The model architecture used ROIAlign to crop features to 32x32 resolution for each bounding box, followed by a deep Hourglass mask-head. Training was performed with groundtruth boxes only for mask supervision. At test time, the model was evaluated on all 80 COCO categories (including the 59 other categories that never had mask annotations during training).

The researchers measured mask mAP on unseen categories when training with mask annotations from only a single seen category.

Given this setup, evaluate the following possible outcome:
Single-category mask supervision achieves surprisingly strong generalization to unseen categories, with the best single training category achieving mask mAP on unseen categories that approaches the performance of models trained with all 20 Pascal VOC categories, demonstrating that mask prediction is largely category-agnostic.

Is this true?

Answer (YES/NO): YES